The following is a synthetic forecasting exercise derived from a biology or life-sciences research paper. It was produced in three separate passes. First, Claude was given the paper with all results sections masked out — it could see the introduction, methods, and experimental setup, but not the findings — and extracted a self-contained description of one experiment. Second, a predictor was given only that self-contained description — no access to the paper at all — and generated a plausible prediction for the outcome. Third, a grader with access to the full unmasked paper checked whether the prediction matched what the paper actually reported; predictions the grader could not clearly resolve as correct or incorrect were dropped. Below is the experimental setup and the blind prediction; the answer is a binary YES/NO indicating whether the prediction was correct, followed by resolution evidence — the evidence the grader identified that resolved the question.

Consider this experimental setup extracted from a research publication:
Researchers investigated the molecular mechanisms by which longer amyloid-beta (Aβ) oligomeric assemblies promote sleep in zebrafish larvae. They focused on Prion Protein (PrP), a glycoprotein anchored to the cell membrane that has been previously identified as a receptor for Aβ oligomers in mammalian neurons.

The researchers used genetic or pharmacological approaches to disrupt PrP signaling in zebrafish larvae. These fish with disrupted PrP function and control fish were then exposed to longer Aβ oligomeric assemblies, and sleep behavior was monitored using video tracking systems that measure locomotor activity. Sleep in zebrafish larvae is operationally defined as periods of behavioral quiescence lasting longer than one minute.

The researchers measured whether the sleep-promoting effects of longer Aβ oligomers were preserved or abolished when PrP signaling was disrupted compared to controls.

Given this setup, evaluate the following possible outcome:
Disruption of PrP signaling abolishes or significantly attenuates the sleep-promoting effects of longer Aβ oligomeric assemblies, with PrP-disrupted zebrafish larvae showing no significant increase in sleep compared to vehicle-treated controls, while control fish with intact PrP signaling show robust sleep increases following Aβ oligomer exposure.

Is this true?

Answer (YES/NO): YES